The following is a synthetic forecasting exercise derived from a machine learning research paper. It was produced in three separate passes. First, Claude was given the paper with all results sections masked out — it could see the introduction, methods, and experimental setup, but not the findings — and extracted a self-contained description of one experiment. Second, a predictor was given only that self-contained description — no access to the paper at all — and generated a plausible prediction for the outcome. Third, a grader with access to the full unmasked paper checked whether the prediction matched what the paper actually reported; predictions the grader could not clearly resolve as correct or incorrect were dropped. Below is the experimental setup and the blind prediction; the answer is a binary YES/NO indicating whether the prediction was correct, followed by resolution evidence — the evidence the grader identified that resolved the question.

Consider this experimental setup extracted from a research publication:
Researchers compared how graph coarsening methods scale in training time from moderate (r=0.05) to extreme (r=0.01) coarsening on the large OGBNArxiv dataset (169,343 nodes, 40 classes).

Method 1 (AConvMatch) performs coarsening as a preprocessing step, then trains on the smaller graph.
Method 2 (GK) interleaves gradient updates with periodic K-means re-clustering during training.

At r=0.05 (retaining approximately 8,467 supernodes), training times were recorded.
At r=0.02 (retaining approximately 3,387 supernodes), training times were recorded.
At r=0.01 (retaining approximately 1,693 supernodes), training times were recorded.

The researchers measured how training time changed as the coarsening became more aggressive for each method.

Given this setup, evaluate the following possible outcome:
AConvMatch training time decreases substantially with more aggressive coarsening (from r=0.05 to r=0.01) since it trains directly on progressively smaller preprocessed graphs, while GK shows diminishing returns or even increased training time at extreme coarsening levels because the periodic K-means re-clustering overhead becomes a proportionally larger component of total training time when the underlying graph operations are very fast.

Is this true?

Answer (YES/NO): NO